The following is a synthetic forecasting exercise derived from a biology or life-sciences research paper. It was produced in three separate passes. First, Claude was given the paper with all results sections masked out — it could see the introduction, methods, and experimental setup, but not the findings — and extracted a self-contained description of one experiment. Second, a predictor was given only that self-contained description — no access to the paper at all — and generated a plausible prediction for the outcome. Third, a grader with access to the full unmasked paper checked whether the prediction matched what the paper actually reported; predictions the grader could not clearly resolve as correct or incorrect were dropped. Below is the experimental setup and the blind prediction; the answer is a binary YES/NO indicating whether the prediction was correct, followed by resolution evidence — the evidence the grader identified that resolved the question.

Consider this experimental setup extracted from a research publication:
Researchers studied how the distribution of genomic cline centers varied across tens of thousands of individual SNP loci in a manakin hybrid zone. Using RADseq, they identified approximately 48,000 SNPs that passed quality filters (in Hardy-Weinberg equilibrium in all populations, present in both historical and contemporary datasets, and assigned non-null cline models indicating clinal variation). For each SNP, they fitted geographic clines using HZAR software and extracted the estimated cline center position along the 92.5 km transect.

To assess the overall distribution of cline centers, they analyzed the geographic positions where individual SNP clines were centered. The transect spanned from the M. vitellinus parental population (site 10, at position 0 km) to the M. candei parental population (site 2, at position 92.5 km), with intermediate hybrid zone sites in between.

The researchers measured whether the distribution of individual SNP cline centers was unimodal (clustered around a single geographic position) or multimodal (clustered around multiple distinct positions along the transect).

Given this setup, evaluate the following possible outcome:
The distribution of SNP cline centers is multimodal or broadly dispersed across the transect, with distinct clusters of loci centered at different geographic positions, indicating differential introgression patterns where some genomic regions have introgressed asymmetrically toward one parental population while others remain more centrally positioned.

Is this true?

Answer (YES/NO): NO